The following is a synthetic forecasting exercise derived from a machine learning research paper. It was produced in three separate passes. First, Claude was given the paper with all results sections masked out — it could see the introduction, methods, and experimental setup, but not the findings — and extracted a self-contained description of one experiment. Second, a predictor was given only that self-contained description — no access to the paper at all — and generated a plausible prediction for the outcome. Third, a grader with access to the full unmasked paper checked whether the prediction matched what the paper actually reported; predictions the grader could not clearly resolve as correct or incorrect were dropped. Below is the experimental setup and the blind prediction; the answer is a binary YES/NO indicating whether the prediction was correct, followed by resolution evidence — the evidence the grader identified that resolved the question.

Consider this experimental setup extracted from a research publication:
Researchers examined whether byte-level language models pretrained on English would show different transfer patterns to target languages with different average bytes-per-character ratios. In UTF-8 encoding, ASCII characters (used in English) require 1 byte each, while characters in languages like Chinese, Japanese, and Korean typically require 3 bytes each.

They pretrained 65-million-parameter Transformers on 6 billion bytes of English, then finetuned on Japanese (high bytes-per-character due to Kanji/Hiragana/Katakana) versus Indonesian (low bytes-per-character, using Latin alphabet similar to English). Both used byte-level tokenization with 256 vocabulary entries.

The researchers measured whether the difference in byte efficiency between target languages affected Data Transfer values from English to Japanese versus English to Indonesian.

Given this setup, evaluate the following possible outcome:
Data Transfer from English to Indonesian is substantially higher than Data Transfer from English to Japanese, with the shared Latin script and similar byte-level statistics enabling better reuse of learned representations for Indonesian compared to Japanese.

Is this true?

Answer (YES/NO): YES